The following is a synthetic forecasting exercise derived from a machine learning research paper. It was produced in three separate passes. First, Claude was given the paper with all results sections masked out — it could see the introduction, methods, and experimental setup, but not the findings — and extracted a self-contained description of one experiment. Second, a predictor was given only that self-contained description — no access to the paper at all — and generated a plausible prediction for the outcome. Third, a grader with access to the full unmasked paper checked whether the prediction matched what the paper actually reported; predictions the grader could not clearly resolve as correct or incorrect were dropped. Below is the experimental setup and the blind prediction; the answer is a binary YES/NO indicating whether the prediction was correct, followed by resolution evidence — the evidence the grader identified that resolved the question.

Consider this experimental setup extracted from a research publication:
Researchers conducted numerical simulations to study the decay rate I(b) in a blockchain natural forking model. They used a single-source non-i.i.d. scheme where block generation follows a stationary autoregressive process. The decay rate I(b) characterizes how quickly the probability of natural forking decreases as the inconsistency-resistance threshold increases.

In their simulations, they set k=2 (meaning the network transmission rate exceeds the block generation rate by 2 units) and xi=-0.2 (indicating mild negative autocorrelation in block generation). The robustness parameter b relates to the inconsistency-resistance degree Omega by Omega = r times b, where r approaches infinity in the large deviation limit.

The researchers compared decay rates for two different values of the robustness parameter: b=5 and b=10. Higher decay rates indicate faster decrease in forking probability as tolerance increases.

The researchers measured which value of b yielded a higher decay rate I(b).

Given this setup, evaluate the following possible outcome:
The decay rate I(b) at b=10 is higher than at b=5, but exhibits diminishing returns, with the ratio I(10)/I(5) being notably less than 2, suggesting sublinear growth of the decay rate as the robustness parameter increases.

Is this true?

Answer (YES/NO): NO